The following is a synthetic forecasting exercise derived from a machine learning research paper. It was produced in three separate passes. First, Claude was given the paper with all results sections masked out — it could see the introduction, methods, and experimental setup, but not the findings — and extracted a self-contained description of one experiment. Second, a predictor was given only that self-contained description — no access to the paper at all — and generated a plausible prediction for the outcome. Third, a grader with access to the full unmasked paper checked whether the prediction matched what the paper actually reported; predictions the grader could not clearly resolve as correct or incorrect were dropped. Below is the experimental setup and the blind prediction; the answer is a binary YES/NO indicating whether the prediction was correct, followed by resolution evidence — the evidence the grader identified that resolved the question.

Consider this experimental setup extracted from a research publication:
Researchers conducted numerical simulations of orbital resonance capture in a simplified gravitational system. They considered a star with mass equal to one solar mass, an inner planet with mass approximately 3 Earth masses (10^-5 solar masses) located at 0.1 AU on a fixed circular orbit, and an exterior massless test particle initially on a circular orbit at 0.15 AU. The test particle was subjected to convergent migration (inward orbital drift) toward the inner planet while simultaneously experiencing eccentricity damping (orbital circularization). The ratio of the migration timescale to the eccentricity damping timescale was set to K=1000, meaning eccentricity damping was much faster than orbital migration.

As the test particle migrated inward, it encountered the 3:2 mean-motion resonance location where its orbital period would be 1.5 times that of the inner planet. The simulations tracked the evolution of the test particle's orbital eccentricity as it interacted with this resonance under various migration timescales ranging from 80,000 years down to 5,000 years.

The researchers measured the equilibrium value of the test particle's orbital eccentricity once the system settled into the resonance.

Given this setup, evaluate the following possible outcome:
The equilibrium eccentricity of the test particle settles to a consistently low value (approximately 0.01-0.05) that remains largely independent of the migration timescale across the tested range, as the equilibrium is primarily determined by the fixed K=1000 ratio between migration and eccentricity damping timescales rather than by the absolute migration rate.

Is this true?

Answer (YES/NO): YES